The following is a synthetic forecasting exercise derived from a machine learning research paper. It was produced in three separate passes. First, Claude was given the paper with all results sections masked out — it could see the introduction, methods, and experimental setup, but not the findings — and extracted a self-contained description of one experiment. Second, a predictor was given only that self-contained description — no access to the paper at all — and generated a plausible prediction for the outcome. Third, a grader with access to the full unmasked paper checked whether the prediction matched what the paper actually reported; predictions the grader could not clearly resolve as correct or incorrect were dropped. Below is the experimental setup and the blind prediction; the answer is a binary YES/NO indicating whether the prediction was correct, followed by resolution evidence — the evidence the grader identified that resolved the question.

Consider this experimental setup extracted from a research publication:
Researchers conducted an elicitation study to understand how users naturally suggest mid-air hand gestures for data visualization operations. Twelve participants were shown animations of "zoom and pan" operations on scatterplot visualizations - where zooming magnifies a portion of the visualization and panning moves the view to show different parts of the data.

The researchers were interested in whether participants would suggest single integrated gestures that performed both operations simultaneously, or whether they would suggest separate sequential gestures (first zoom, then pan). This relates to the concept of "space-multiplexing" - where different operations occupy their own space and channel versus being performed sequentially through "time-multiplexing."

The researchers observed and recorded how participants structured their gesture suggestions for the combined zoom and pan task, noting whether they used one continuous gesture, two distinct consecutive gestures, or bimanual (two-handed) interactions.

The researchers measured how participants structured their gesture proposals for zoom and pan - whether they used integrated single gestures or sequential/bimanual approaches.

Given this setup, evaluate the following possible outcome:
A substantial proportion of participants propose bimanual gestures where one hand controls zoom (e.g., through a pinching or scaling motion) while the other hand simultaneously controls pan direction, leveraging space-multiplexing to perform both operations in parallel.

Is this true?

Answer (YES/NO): NO